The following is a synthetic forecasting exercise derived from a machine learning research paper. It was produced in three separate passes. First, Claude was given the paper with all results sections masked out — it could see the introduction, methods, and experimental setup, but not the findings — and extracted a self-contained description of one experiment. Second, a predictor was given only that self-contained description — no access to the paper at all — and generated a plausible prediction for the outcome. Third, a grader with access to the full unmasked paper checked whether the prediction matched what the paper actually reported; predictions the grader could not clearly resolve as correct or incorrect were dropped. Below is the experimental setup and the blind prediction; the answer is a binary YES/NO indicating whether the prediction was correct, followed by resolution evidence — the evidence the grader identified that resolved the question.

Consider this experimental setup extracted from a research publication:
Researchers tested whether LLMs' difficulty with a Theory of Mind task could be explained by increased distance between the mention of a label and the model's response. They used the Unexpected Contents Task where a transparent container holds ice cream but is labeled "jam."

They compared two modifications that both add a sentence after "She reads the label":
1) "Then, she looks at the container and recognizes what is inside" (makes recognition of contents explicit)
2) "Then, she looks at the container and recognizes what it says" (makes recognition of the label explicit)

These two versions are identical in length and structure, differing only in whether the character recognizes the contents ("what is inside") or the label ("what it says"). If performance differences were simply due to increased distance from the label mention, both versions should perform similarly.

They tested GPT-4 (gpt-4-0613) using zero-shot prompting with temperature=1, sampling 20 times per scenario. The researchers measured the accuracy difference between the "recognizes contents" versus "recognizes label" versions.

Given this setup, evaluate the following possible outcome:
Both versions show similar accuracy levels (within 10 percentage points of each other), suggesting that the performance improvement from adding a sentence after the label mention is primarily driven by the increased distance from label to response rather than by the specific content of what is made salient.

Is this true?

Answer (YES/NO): NO